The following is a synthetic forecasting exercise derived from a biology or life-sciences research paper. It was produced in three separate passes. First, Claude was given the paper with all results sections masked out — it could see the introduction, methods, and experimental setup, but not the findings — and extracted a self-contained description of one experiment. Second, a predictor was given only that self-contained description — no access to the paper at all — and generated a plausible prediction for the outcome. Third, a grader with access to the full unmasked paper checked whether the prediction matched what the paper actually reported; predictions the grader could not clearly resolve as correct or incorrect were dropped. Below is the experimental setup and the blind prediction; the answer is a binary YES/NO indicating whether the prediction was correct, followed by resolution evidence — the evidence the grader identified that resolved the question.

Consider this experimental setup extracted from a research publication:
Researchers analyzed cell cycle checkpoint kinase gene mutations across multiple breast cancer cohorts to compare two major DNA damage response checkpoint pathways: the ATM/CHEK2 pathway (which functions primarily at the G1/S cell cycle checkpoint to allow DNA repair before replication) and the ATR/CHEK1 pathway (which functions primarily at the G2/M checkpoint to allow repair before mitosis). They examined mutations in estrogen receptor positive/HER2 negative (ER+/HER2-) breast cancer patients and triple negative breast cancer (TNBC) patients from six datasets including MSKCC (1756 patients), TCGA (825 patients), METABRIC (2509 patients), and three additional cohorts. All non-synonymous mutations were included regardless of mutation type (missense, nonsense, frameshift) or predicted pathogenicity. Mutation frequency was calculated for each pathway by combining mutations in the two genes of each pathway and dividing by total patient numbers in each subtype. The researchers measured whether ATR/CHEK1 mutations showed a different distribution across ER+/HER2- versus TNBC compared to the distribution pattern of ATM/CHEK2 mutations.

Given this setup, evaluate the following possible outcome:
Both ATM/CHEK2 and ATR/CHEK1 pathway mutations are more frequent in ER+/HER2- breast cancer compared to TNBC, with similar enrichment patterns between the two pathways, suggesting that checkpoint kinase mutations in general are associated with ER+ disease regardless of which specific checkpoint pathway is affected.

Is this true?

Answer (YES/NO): NO